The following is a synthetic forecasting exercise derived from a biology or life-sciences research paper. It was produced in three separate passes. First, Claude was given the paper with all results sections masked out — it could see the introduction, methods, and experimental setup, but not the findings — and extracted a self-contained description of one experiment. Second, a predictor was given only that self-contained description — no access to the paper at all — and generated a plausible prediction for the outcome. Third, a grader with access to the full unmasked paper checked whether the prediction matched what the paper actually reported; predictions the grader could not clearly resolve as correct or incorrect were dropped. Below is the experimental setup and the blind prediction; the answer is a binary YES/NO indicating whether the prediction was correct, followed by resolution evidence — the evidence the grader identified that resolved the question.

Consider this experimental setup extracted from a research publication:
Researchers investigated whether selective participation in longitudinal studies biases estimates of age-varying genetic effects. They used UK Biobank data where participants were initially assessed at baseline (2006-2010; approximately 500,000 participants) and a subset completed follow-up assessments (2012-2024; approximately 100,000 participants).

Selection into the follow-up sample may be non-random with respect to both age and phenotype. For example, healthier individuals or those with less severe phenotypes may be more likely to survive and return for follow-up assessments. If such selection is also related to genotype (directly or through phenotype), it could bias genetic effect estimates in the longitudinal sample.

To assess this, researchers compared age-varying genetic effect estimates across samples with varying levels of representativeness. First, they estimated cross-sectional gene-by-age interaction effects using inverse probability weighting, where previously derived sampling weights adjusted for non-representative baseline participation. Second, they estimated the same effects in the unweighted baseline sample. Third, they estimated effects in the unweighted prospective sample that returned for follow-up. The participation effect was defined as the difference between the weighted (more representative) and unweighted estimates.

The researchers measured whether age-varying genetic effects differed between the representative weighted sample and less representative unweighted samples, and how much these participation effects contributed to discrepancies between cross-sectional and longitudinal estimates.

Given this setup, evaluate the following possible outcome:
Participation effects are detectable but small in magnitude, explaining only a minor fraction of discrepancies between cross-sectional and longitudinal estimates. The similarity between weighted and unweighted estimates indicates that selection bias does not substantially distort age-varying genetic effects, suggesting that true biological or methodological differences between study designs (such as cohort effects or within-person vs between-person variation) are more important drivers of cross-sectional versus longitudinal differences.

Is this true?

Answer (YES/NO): NO